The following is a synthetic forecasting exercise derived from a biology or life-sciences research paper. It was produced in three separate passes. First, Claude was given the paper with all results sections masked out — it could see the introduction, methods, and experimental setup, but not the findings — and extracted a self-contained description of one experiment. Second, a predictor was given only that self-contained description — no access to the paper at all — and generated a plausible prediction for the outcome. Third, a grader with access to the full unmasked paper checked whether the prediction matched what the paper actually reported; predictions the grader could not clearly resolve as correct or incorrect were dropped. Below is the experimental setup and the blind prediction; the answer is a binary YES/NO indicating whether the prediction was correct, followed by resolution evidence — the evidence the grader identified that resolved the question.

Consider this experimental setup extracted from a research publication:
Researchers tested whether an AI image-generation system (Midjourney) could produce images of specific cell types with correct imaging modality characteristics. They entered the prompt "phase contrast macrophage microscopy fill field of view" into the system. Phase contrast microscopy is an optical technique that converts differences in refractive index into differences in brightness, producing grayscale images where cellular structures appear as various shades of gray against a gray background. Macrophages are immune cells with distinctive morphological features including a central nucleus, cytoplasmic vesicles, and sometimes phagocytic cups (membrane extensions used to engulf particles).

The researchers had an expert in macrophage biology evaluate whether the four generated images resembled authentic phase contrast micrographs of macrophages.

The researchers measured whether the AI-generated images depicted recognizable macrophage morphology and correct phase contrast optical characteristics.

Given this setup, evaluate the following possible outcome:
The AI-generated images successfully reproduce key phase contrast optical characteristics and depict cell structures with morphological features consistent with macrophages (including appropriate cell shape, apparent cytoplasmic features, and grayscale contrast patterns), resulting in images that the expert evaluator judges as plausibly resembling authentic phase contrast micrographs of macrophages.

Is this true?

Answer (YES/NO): NO